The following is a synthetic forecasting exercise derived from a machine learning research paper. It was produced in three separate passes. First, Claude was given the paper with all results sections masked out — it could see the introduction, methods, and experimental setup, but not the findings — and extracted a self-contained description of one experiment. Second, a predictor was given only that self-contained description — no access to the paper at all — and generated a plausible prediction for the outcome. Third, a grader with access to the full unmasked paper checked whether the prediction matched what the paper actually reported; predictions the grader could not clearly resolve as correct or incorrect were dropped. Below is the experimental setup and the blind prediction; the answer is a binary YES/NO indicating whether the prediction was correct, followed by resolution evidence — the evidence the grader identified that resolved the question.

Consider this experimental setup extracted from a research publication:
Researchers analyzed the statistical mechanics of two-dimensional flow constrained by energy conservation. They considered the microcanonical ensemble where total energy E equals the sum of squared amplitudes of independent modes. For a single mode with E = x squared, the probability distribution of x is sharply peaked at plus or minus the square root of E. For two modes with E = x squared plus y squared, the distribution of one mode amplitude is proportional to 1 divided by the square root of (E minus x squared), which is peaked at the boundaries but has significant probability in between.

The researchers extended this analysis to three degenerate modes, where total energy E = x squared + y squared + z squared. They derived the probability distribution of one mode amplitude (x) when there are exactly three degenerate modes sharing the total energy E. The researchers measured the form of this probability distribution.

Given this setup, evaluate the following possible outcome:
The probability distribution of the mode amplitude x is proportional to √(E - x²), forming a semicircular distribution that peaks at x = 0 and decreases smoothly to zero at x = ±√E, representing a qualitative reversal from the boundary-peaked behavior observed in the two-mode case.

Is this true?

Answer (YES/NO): NO